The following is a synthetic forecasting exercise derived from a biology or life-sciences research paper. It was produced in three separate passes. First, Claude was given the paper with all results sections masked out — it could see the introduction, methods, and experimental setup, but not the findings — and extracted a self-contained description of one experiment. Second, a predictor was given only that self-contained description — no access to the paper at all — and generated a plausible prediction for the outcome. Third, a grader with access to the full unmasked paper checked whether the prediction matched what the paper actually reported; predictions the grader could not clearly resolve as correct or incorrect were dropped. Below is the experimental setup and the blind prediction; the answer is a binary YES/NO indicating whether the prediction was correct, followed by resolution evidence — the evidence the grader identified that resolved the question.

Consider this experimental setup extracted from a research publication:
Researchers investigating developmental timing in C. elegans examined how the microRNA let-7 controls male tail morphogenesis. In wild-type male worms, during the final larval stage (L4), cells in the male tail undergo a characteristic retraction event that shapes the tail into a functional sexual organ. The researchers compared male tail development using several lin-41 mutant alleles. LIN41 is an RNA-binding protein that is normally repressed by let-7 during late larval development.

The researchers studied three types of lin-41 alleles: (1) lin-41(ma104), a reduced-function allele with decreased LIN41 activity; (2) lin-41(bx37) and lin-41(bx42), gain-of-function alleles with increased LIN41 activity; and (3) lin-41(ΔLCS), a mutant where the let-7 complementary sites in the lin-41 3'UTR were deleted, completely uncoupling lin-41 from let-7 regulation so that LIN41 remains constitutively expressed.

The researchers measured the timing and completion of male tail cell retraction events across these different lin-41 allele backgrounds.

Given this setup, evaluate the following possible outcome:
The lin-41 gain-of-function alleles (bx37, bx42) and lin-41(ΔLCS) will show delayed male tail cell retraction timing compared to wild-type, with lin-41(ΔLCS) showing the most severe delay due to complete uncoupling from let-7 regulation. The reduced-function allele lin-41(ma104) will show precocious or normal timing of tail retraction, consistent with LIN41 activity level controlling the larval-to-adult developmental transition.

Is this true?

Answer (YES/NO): NO